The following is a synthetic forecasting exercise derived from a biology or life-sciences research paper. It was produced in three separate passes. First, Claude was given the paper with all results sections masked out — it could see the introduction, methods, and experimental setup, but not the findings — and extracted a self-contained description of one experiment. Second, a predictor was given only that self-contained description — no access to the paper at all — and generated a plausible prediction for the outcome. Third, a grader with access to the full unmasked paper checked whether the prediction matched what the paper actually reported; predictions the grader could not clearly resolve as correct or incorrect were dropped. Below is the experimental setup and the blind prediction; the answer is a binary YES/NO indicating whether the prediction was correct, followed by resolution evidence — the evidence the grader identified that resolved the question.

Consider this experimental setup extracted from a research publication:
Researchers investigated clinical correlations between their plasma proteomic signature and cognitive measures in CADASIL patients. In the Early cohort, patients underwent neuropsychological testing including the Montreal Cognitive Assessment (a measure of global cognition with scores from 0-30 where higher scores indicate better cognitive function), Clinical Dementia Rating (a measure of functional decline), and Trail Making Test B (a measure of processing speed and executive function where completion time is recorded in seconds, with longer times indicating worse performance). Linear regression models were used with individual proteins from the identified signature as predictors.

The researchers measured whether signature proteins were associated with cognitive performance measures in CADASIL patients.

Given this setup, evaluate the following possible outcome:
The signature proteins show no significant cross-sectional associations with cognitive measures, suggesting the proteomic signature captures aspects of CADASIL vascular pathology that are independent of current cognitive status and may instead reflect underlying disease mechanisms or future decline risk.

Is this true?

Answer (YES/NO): NO